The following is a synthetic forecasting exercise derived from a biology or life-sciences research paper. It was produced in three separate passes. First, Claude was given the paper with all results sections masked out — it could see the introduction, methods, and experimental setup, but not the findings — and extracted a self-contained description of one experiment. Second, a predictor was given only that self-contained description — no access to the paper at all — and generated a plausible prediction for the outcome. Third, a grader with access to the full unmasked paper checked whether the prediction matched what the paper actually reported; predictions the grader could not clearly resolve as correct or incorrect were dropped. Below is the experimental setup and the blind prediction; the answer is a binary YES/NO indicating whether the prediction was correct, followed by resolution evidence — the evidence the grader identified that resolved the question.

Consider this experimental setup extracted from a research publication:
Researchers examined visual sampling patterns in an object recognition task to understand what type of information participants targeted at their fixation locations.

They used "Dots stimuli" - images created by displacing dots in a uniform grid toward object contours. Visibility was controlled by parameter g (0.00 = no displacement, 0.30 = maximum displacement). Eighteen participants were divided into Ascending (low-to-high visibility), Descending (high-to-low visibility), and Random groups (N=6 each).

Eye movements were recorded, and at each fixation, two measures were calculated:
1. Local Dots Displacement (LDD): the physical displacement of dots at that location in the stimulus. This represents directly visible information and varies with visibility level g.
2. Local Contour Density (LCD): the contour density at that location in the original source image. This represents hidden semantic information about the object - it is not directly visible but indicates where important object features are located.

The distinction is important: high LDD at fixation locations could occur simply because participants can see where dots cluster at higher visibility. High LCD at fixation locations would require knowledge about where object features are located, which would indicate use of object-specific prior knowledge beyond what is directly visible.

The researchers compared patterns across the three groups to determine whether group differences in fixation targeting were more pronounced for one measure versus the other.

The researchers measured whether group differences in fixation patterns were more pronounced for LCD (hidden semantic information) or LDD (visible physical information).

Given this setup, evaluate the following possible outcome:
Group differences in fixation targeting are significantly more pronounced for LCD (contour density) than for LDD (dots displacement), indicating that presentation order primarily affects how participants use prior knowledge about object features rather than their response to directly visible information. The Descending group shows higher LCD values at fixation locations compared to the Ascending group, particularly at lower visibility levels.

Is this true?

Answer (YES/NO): NO